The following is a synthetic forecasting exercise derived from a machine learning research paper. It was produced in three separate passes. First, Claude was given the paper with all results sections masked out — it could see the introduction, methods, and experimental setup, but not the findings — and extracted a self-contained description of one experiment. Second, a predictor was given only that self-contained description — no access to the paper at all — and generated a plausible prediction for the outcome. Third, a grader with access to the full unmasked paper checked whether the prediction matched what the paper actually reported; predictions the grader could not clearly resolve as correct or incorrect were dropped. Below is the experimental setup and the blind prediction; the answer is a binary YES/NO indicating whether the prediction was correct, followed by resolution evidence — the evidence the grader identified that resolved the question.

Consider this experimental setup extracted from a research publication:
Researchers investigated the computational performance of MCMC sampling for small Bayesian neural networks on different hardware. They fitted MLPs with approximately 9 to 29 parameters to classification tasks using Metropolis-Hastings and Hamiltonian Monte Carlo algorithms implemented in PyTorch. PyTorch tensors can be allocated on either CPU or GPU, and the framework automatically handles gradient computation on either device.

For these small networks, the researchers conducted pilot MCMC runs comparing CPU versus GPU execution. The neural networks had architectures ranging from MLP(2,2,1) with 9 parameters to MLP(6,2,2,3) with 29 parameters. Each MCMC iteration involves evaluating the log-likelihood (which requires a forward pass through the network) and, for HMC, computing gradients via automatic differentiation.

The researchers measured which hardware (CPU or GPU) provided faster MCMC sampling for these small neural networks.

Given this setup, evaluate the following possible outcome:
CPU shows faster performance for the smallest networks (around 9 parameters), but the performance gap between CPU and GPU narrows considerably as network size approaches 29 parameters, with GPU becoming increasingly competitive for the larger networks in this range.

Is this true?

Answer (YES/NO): NO